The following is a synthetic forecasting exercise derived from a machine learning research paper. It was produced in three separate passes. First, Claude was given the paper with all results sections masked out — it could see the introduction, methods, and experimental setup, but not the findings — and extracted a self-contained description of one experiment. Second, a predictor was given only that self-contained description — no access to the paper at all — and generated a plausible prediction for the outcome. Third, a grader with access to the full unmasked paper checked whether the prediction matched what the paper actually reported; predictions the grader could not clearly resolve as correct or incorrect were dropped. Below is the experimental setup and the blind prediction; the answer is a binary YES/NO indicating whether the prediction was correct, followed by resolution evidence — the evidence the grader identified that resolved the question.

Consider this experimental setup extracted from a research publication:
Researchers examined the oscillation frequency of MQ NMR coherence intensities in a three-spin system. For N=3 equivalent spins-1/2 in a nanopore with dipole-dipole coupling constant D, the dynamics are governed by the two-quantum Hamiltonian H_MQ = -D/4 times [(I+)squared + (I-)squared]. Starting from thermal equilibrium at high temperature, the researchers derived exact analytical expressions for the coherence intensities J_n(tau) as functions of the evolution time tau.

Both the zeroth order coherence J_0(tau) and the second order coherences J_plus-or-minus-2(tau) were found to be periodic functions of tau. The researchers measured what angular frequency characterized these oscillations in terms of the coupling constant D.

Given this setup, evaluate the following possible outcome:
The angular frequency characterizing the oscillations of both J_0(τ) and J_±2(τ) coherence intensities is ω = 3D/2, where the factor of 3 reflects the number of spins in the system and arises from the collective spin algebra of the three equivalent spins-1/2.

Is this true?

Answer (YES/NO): NO